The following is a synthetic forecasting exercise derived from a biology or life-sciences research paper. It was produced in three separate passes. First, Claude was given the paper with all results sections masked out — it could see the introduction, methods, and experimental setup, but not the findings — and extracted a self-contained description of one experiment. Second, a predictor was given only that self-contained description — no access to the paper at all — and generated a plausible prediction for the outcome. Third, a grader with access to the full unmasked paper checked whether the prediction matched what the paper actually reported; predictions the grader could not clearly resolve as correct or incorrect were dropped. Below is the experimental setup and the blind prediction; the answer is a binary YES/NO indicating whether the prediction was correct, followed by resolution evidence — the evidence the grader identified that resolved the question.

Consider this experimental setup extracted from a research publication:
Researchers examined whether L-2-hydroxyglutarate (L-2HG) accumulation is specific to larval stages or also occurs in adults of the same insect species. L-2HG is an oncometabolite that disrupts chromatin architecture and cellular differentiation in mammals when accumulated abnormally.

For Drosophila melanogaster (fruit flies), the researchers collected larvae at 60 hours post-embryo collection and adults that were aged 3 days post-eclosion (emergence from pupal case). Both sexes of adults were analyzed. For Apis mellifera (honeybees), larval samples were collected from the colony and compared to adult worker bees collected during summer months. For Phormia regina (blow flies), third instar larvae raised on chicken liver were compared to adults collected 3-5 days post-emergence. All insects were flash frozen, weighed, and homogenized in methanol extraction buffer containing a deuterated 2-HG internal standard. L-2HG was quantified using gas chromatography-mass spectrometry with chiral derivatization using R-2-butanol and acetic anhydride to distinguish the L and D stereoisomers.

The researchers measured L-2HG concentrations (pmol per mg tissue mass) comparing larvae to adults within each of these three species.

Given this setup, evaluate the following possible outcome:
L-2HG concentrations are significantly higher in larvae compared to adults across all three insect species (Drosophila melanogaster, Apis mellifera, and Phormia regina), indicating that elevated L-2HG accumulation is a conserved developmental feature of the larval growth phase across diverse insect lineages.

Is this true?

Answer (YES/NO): NO